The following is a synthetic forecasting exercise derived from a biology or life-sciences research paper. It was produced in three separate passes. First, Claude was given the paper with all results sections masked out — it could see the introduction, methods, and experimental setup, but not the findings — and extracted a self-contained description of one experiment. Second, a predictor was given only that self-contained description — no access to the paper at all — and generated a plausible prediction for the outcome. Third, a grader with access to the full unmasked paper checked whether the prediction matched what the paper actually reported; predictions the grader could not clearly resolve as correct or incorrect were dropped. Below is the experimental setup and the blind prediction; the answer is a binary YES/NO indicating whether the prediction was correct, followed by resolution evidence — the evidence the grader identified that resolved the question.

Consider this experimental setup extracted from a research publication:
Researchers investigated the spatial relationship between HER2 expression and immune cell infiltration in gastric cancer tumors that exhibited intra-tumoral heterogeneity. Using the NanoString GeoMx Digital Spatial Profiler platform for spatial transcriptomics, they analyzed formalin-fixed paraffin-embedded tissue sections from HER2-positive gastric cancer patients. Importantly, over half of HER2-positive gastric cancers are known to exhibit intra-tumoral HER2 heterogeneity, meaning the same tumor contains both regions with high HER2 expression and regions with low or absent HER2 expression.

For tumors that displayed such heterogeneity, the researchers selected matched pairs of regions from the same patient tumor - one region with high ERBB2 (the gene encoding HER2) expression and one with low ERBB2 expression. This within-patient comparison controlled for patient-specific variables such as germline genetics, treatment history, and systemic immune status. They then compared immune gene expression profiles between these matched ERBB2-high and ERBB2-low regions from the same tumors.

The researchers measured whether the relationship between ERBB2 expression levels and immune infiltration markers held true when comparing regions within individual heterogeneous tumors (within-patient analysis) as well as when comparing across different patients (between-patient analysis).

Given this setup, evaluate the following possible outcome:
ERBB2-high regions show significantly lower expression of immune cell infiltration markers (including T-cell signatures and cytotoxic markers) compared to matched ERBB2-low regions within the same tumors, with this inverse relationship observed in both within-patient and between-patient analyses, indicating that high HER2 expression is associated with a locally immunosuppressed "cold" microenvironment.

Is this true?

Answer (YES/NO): YES